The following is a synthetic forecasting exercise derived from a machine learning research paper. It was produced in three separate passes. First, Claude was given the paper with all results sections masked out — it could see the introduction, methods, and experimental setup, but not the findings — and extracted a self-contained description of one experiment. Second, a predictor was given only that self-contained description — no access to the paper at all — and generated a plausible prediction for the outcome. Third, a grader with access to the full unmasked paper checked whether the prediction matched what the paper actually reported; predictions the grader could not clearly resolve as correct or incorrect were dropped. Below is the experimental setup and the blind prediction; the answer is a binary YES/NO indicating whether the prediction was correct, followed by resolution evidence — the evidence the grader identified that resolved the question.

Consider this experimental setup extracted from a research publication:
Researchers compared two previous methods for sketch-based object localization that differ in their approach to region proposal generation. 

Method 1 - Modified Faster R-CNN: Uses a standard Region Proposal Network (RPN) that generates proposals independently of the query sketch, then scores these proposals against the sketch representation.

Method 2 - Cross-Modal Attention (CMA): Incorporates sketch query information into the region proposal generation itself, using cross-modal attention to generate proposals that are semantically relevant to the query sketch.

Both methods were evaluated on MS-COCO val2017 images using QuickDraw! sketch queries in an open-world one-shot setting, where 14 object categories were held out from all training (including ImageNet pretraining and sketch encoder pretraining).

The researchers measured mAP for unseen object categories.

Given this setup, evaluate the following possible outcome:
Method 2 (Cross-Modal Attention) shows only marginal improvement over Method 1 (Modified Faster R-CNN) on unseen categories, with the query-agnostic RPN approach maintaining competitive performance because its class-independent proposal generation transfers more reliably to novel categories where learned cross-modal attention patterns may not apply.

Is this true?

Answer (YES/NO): NO